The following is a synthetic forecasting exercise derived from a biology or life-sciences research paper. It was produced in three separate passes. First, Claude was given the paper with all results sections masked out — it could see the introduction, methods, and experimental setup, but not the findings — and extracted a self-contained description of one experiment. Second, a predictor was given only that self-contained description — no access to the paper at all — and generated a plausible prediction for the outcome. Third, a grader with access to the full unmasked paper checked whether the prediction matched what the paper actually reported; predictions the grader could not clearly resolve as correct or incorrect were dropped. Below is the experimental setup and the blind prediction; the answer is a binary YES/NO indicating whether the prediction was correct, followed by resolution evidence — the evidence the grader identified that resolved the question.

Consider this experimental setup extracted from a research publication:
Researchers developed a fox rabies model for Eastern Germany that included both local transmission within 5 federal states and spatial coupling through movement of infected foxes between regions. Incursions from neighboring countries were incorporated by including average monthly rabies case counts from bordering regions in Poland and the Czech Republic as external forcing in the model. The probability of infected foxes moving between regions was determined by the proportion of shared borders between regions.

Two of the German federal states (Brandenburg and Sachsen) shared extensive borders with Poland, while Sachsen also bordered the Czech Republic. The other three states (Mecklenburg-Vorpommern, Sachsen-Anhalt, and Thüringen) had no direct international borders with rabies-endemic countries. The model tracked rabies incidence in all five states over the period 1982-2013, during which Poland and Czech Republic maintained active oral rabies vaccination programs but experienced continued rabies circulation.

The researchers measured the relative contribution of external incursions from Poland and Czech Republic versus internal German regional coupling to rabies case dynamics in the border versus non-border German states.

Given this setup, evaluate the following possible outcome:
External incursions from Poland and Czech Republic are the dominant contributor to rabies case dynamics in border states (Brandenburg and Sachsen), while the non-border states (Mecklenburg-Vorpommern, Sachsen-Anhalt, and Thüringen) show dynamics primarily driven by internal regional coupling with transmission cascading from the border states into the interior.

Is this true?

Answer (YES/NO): NO